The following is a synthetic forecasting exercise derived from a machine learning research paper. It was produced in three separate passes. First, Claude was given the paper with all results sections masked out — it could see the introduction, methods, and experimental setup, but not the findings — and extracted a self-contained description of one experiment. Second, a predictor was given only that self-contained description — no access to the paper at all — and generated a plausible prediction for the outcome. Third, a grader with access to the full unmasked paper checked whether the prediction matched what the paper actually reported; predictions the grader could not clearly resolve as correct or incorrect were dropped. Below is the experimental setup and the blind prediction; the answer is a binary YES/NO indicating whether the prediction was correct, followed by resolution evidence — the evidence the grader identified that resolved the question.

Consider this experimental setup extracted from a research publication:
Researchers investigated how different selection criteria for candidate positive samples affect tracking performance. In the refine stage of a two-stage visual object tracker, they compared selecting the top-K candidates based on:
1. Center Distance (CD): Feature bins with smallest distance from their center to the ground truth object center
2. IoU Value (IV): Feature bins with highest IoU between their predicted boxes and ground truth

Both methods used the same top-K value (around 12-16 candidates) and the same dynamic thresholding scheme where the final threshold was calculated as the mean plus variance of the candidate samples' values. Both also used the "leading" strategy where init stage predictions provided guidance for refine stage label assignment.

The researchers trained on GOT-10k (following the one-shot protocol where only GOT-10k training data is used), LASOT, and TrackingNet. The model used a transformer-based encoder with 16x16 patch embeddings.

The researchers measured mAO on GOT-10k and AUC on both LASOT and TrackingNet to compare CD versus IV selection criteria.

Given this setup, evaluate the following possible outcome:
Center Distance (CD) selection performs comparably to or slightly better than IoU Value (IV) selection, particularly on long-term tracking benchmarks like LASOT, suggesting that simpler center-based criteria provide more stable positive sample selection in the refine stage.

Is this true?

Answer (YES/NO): YES